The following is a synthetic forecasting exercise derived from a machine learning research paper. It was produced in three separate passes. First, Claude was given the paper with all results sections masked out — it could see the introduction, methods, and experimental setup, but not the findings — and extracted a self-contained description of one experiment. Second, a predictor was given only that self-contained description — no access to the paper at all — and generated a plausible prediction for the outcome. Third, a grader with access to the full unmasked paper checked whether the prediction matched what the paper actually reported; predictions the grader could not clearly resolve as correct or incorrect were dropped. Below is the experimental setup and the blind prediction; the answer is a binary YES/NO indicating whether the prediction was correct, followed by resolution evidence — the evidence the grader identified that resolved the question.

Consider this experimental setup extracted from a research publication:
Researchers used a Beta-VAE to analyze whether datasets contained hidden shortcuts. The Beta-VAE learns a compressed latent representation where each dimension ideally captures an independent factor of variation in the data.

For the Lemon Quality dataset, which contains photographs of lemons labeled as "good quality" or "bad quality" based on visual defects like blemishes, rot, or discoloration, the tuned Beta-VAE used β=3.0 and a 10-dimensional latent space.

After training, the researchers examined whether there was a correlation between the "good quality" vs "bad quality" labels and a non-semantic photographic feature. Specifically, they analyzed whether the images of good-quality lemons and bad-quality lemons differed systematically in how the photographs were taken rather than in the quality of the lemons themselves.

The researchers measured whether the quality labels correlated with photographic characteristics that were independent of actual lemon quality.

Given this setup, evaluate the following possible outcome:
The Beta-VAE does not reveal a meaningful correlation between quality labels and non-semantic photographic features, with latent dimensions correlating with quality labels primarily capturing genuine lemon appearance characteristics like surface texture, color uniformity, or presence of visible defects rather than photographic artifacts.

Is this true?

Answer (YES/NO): NO